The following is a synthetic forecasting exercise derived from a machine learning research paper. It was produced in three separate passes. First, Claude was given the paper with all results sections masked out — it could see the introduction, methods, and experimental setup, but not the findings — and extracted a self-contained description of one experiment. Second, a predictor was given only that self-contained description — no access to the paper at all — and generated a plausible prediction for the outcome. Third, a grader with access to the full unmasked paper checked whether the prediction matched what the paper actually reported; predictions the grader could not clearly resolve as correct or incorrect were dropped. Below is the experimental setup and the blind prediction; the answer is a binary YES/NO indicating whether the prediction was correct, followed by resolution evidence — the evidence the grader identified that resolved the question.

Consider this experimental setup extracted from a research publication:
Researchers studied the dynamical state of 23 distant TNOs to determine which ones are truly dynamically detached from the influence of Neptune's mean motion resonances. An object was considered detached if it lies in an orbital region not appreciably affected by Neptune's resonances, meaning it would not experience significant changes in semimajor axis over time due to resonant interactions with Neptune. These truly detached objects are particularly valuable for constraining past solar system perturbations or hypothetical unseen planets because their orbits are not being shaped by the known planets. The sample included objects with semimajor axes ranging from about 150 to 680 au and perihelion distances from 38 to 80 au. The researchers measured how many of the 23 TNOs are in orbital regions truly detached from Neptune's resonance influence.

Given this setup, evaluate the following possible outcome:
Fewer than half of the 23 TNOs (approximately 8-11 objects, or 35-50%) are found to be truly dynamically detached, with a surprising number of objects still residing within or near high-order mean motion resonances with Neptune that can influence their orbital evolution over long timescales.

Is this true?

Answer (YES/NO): NO